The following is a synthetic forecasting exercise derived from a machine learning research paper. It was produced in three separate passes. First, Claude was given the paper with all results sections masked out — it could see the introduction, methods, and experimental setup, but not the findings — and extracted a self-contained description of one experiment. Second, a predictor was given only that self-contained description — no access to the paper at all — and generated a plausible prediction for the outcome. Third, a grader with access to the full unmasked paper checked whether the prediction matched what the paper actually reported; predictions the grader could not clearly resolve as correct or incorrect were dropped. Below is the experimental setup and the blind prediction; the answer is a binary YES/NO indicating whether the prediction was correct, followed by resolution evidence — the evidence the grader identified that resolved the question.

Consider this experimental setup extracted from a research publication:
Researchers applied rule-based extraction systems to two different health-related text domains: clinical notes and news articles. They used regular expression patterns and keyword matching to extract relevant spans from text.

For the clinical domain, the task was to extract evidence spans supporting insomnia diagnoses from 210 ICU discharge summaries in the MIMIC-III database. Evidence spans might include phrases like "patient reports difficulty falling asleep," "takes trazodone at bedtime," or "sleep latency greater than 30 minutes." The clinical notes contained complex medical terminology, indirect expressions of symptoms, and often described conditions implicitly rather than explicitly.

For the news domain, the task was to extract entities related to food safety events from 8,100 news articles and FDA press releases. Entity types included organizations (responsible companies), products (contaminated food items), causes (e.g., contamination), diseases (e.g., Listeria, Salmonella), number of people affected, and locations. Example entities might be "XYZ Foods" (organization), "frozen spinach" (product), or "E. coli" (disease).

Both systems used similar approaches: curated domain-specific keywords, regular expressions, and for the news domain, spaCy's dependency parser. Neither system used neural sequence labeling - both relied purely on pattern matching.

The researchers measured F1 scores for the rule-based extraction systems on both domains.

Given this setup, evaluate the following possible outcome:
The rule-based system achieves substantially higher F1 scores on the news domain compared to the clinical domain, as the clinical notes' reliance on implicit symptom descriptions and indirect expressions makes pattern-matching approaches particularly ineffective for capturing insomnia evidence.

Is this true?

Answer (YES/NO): NO